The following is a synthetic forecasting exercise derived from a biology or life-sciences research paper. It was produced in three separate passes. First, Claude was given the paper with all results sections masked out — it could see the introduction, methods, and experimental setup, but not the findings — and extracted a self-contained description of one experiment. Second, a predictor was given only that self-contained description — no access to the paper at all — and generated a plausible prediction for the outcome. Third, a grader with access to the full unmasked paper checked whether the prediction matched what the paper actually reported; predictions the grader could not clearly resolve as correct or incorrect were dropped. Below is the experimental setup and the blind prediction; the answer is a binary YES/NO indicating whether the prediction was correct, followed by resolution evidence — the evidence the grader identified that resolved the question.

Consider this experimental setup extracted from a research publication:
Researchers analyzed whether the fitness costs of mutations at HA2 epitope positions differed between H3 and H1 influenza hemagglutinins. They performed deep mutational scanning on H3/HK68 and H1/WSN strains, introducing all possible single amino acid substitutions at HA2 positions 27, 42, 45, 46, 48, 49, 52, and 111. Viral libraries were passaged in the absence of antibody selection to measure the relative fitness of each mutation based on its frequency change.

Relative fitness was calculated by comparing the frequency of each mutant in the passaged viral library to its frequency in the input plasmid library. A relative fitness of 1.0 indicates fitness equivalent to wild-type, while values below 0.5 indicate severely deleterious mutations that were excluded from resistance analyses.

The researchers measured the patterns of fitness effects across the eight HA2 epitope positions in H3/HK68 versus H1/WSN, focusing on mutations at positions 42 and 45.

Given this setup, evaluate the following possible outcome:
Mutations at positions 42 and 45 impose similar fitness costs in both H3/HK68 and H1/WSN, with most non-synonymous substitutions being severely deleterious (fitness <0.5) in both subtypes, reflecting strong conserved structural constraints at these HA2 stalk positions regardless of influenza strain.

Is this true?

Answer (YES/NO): NO